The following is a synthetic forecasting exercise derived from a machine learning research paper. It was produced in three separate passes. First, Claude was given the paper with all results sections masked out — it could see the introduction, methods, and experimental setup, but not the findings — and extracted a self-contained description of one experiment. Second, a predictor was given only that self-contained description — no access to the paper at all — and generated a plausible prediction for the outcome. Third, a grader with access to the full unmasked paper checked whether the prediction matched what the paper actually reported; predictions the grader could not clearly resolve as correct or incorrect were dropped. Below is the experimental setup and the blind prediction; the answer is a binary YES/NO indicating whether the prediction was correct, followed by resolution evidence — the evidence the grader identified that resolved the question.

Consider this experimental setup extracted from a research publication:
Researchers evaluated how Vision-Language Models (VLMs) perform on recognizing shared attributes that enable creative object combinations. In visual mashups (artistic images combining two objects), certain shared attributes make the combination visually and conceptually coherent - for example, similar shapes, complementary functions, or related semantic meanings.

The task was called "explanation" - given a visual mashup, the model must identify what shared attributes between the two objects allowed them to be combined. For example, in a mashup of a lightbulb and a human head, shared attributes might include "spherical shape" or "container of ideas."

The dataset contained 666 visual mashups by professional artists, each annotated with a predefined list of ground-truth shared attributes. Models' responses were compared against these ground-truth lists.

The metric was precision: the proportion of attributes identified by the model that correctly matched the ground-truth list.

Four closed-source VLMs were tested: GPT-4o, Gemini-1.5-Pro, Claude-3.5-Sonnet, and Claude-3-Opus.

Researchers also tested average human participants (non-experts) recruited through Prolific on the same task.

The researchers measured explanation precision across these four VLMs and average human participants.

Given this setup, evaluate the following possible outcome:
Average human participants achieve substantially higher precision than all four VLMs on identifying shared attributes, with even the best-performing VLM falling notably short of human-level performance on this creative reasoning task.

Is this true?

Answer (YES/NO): NO